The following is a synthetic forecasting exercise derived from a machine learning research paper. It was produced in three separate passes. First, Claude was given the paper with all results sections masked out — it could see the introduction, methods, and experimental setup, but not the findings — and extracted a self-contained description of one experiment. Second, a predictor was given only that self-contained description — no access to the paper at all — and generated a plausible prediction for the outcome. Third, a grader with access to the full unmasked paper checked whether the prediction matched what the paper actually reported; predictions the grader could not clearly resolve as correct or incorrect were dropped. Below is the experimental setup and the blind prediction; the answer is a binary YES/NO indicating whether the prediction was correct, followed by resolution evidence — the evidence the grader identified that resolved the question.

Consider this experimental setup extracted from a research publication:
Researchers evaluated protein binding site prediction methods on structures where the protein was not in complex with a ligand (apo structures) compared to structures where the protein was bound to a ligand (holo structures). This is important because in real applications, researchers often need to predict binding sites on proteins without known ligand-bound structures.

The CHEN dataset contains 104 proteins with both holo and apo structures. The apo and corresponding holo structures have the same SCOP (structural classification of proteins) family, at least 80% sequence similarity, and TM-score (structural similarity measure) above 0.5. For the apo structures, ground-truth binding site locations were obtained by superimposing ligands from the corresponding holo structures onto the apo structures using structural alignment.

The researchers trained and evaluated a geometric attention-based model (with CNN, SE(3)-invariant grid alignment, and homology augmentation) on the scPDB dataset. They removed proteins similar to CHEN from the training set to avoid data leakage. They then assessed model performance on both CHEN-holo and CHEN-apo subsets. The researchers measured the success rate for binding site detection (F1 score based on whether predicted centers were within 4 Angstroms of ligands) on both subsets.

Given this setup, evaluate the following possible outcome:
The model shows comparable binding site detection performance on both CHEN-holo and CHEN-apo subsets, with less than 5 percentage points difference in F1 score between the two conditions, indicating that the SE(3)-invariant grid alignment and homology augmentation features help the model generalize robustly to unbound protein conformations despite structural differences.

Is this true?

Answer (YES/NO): YES